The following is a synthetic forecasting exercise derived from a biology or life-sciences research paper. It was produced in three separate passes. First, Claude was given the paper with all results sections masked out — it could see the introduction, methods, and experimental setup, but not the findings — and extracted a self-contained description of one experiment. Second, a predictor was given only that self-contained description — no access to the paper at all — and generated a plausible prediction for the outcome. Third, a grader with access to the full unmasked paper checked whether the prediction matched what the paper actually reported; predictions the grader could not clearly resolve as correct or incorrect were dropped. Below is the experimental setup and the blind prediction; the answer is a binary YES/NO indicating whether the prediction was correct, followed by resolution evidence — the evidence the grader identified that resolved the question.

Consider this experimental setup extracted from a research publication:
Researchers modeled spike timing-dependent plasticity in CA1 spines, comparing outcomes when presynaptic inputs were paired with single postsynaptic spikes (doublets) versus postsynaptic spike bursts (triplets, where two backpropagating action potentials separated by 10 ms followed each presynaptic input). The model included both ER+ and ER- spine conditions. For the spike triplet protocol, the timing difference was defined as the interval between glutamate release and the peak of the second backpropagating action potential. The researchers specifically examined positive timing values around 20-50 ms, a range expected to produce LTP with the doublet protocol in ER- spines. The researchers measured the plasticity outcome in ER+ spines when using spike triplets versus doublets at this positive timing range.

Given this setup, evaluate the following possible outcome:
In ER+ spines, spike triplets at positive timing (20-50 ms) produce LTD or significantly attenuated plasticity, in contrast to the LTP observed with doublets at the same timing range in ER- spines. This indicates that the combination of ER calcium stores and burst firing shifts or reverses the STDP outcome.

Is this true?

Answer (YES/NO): NO